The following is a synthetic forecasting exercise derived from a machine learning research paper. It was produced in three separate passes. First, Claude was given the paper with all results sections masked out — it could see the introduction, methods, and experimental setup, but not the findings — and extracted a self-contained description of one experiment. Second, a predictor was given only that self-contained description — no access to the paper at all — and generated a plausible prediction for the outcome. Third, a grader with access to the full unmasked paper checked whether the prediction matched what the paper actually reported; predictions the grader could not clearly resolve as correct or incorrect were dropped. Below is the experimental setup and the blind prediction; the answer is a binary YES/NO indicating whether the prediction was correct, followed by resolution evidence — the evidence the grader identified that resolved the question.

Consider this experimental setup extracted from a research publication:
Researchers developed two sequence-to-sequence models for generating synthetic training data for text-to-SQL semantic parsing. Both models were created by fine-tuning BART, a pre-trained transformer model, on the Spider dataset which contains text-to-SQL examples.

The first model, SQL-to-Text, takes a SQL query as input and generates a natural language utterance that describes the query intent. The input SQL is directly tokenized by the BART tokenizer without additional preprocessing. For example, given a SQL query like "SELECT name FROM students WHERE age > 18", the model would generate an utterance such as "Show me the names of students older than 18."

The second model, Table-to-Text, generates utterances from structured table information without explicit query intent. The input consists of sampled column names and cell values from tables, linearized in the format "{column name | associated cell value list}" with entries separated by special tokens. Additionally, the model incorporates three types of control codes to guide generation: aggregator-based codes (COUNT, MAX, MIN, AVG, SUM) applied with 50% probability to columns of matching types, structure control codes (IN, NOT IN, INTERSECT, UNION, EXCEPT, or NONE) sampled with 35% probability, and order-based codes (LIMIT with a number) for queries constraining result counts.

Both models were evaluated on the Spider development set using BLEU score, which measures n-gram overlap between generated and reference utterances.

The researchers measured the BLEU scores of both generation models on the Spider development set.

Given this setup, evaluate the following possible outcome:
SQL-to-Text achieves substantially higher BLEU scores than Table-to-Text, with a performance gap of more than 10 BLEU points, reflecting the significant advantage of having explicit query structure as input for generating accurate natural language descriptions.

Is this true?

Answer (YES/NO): NO